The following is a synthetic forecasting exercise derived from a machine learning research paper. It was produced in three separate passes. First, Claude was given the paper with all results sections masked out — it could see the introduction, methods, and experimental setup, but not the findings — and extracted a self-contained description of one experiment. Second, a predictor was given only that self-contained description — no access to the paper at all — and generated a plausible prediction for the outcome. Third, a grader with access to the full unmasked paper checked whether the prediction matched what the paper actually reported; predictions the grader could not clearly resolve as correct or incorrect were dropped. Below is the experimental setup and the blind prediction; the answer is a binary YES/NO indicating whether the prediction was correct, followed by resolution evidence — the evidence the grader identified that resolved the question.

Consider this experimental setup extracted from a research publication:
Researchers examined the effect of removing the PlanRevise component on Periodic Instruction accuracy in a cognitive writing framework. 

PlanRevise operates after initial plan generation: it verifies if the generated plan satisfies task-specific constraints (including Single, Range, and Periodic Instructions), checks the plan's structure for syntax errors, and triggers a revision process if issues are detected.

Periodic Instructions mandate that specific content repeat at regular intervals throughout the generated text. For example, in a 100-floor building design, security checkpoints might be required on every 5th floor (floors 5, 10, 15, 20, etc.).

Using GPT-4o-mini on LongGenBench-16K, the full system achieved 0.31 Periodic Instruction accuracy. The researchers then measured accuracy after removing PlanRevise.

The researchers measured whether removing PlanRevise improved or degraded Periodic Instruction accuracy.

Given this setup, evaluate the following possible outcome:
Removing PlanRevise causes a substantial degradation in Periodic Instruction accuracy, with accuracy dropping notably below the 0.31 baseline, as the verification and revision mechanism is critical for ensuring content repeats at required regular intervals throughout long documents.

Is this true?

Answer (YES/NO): NO